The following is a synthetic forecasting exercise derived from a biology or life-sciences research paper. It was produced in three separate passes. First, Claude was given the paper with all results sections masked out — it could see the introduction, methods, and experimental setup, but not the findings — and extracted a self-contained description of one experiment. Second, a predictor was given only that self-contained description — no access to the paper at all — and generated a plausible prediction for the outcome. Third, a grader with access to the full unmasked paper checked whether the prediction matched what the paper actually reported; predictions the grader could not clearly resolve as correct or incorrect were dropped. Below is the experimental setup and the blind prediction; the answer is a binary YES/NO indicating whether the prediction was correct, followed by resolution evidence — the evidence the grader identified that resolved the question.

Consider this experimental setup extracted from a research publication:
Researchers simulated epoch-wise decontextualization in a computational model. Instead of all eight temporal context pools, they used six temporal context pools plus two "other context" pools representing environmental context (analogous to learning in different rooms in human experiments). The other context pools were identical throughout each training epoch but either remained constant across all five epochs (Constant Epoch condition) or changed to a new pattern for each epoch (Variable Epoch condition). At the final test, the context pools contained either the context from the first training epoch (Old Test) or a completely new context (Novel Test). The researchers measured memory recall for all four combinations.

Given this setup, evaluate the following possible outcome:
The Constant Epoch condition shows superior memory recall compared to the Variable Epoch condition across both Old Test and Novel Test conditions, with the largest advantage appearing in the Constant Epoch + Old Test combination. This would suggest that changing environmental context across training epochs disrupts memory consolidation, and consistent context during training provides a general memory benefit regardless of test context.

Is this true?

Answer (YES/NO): NO